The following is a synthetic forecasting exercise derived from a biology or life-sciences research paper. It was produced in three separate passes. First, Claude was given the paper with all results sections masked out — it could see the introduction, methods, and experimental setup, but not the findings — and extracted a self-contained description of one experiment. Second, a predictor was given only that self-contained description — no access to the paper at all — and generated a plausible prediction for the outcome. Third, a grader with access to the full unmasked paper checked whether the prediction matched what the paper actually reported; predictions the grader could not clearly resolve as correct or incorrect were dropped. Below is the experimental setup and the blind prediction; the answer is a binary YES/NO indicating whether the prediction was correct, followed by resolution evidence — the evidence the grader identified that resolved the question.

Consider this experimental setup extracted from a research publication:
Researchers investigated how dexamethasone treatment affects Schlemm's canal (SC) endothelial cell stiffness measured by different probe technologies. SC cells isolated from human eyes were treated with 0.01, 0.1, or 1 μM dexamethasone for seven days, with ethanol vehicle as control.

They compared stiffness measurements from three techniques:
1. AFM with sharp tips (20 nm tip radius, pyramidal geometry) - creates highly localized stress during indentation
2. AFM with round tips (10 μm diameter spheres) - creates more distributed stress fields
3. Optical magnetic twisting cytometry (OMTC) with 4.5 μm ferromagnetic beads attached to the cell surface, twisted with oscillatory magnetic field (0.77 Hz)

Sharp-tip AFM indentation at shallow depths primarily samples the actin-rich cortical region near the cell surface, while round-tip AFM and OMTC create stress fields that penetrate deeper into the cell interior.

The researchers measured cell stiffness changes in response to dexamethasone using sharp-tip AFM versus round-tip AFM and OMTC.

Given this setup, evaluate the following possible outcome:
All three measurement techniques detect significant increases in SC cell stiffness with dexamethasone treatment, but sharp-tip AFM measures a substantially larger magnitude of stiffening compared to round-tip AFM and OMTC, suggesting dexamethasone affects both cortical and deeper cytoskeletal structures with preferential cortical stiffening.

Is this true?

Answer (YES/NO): NO